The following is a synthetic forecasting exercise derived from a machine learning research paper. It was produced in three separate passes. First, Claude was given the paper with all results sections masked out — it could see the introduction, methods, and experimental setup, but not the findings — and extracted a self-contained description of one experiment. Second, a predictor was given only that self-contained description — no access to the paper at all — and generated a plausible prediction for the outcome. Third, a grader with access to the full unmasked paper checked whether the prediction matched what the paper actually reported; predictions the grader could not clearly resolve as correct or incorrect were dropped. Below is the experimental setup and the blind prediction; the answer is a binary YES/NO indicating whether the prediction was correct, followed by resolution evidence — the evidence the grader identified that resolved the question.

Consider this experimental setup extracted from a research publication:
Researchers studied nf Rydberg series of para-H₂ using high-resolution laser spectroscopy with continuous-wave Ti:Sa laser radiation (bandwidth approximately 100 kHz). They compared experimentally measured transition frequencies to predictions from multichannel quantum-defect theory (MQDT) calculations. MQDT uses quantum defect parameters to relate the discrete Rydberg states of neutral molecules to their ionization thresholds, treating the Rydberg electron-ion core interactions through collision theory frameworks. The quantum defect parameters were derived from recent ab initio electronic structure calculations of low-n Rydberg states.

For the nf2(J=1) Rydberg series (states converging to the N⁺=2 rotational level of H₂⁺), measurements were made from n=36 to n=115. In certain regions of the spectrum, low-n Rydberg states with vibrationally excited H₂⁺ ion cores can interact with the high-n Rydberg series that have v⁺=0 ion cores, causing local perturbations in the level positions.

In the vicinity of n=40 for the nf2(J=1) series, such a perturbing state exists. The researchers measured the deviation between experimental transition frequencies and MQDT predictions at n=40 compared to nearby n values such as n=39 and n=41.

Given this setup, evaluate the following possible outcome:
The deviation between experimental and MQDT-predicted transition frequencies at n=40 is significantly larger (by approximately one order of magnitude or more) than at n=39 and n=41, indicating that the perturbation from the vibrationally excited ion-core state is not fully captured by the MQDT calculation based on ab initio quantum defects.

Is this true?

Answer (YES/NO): NO